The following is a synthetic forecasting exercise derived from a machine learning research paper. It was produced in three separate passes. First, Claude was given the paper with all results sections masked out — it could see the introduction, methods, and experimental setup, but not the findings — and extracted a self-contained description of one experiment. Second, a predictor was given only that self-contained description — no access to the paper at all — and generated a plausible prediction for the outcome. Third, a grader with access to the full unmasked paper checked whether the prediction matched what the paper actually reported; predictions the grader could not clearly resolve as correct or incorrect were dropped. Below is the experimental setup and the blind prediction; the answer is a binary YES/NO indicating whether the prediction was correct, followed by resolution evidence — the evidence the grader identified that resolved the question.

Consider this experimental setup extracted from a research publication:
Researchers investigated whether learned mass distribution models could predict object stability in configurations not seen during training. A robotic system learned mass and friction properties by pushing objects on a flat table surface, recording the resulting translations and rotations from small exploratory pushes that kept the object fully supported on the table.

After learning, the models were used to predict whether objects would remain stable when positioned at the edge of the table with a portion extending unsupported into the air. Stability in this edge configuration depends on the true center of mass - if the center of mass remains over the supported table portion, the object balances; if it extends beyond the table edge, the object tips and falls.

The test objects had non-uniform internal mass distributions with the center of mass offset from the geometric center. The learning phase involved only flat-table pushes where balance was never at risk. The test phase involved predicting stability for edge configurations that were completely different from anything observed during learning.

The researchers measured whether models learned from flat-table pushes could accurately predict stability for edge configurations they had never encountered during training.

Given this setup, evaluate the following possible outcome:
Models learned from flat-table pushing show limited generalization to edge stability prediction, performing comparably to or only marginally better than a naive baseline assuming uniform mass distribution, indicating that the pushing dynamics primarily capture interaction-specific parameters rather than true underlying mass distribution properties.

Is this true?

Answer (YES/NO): NO